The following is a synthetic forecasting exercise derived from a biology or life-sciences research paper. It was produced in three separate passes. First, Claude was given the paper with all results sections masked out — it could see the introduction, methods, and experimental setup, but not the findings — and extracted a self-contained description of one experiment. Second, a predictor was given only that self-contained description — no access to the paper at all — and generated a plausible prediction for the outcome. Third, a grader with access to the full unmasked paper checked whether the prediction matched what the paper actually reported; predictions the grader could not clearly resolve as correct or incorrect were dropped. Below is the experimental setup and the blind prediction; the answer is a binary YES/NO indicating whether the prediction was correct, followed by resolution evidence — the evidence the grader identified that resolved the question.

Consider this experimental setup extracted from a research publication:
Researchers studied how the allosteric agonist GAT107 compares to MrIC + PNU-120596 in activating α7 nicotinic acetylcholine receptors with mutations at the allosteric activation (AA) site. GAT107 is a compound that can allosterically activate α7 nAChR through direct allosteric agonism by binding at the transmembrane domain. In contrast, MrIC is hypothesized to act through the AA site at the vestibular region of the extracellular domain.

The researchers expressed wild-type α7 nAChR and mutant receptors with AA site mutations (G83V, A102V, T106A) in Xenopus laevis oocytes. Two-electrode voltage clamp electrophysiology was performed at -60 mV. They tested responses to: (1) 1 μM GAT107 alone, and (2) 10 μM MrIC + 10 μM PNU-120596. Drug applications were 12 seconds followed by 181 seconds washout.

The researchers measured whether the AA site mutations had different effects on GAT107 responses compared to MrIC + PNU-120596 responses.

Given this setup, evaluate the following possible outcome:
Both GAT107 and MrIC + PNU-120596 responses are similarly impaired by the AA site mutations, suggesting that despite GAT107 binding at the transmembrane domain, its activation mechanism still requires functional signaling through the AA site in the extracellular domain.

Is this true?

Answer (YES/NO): NO